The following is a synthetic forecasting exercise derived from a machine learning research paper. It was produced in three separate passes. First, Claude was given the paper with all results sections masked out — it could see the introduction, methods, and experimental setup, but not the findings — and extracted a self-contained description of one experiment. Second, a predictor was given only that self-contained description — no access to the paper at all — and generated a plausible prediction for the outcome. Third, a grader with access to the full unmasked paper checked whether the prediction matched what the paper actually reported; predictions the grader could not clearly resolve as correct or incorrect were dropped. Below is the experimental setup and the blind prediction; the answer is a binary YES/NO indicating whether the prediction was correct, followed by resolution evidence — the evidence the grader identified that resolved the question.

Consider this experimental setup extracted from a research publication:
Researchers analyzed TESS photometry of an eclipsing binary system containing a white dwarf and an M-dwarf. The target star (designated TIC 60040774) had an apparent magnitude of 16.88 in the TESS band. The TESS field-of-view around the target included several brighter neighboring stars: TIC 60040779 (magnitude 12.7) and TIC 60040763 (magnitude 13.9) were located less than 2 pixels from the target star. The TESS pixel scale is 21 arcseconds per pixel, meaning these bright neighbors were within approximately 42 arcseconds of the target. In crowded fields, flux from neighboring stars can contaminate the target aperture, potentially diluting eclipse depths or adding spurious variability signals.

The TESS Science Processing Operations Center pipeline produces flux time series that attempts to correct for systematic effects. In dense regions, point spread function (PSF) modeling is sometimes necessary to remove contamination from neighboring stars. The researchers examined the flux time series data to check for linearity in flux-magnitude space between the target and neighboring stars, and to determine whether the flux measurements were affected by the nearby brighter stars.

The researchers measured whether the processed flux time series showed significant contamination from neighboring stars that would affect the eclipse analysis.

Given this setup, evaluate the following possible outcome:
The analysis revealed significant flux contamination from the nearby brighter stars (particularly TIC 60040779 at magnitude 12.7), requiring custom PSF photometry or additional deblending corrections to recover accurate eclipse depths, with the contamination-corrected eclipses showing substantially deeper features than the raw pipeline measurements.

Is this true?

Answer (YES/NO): NO